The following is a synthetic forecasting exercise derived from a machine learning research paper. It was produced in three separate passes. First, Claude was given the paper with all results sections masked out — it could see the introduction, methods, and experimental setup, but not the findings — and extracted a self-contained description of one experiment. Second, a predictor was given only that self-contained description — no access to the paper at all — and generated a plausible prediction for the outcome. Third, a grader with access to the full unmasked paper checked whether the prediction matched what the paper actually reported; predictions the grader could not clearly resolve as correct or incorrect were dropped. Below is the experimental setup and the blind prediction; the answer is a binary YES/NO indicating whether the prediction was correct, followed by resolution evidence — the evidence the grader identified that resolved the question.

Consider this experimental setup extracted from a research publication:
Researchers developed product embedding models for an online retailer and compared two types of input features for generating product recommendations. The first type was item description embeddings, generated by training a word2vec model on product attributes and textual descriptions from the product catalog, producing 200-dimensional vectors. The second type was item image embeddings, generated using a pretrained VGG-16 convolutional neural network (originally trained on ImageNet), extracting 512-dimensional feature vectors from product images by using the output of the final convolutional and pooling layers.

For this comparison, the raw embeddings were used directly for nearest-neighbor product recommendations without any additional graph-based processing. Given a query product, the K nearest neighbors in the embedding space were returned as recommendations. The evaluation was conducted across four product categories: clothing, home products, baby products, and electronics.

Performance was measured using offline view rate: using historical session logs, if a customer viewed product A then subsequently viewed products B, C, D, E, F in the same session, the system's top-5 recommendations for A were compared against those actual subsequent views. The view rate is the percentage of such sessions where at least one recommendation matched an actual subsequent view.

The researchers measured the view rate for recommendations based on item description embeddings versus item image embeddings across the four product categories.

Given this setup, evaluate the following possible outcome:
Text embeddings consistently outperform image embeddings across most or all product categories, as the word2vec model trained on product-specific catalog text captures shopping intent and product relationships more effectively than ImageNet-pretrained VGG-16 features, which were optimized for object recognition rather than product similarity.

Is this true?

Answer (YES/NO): NO